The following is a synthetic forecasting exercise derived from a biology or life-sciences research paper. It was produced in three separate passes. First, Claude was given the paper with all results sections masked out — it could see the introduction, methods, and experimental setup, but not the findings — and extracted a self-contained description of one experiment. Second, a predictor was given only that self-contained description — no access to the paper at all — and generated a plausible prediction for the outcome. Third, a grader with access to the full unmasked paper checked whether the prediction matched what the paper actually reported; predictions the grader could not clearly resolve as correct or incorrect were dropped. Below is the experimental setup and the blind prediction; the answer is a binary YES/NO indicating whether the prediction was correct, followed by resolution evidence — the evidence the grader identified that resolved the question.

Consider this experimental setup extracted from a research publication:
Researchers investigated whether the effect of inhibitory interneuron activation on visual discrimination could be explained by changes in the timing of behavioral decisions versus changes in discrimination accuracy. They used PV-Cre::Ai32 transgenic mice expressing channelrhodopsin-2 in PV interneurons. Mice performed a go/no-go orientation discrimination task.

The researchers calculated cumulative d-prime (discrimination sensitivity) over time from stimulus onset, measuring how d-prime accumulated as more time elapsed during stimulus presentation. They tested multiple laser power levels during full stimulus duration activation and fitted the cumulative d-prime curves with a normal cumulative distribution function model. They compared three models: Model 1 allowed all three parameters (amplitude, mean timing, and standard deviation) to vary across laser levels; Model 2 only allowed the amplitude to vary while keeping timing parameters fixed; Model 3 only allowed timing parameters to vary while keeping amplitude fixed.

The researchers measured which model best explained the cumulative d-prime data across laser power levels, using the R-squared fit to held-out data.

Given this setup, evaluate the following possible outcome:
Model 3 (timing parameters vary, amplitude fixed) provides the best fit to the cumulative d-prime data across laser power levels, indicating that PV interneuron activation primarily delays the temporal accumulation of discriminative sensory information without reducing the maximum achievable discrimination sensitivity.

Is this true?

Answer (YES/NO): NO